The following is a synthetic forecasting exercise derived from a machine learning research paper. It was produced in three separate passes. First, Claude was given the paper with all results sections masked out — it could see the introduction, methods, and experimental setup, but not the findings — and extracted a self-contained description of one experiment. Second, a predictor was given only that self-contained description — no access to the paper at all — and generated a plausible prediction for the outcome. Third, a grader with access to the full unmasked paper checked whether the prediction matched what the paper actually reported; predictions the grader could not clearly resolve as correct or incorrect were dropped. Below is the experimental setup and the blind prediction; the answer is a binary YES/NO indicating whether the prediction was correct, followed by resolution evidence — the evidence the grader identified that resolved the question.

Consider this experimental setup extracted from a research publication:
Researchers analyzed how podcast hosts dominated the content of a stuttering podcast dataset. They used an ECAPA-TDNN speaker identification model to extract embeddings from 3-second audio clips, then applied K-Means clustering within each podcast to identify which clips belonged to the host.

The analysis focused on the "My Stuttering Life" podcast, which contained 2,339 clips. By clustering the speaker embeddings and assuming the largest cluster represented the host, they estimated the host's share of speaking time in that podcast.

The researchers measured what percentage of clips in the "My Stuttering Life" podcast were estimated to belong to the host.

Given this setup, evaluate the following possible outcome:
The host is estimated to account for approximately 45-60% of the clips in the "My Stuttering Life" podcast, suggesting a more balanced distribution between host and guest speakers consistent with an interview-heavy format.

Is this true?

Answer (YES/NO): NO